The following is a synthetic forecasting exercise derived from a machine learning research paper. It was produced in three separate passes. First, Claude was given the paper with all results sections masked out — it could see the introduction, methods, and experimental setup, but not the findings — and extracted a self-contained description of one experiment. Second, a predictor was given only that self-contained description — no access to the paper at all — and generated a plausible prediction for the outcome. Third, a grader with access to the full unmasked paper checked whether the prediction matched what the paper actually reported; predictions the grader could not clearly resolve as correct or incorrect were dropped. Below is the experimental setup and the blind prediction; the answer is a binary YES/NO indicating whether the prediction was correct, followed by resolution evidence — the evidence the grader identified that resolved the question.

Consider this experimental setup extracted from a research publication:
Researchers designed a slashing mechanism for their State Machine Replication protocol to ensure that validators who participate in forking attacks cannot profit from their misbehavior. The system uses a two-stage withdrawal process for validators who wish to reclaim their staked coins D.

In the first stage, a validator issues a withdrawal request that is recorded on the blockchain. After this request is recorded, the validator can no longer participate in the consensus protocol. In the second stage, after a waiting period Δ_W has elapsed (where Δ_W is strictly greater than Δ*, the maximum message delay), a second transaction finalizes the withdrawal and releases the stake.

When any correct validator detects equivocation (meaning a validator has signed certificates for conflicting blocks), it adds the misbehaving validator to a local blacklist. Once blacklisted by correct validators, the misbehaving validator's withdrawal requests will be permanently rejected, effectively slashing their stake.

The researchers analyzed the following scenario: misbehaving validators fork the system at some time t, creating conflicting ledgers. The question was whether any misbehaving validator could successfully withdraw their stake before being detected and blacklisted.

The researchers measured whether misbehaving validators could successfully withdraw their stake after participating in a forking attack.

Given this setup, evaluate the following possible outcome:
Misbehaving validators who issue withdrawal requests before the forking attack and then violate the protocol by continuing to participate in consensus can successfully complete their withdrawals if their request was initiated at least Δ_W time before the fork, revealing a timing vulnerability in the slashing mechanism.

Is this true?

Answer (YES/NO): NO